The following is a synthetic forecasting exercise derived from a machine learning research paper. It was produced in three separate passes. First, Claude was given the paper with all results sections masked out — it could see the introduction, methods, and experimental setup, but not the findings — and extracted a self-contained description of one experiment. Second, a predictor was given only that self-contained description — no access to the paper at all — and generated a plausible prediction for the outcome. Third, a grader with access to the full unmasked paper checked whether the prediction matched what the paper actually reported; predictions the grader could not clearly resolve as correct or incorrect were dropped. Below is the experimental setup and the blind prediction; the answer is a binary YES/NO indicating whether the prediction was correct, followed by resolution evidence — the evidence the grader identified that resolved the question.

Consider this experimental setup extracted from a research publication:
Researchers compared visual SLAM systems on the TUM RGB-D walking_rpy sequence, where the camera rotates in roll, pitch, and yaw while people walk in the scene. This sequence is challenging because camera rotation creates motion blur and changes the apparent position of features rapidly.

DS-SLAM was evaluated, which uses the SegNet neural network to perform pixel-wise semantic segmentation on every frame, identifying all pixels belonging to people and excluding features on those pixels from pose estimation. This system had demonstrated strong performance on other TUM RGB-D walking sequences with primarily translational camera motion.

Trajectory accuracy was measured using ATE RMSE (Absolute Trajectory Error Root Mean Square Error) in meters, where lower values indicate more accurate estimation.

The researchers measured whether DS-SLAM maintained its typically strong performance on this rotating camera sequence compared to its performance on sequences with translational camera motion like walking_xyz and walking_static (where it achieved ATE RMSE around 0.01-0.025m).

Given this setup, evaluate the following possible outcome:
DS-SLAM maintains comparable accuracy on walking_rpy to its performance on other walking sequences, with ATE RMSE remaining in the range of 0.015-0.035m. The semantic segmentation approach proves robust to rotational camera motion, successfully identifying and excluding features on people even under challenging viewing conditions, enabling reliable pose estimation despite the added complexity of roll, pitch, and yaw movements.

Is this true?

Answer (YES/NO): NO